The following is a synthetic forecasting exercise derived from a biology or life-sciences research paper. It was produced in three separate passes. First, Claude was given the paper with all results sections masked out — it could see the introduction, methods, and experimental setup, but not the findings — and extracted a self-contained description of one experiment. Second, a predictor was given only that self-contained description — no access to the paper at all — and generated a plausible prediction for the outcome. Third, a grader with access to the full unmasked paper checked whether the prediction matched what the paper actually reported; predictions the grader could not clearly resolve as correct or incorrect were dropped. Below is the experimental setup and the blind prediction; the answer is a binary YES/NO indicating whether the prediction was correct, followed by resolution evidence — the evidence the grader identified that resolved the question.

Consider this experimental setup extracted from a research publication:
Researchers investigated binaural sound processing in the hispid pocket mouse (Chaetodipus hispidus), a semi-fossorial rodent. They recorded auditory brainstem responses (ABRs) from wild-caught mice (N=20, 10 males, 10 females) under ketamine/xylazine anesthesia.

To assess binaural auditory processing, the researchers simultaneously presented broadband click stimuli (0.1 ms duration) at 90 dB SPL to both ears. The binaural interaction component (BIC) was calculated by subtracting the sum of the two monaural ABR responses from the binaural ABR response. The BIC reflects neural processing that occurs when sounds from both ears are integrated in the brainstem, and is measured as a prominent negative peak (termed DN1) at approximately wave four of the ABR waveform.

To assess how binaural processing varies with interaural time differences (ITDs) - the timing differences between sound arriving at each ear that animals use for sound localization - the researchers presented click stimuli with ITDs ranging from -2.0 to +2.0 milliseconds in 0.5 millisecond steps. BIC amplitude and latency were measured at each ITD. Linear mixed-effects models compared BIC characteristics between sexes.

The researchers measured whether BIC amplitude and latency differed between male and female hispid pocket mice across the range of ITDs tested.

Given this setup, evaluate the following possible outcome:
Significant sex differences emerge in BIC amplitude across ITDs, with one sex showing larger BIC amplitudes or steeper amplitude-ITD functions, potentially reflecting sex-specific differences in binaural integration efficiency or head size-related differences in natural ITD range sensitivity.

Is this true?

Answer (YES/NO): NO